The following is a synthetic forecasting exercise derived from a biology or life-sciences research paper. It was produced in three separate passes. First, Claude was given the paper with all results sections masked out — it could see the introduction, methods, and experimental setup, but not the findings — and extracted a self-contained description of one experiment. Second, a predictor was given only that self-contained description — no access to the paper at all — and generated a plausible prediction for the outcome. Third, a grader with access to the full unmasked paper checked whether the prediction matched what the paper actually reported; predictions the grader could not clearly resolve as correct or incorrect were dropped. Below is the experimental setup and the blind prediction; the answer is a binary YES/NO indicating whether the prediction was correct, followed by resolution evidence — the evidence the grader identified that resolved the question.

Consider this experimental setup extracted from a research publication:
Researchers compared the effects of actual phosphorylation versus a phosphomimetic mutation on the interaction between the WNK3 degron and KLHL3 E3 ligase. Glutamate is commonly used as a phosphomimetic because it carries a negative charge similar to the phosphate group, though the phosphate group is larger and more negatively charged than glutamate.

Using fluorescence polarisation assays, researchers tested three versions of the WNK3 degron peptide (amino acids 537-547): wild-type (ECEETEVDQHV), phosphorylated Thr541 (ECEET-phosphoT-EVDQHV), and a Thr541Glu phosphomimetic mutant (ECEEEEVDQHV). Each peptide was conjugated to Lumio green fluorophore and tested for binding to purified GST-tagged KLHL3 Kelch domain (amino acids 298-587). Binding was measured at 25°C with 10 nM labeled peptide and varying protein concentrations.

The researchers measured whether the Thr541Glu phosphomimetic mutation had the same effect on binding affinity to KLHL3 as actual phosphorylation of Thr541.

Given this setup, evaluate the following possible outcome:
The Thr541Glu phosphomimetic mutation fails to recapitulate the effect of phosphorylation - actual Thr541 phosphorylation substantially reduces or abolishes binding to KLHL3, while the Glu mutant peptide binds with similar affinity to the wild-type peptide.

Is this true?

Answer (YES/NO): NO